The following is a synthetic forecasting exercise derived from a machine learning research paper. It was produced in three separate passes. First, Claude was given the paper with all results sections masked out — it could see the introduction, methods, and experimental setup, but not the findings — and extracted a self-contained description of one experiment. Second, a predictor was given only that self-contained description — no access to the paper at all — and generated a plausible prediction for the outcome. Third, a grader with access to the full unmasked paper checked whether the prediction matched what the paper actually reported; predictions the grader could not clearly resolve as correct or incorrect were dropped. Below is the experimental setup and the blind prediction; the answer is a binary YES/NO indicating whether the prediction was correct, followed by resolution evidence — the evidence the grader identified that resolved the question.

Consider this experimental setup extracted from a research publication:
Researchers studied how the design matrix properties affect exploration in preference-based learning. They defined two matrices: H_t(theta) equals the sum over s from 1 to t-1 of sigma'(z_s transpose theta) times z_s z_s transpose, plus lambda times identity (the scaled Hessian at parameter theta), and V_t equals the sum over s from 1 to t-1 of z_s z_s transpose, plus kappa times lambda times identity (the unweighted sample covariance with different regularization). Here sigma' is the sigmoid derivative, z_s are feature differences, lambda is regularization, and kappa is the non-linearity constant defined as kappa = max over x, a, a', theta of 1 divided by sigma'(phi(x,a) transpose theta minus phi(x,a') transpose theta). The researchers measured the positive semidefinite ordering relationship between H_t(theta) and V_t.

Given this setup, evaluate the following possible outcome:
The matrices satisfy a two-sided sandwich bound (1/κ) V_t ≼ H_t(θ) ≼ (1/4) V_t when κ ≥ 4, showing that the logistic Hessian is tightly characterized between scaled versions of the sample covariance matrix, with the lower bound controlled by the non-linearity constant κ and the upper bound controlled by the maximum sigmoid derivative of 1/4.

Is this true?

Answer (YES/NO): NO